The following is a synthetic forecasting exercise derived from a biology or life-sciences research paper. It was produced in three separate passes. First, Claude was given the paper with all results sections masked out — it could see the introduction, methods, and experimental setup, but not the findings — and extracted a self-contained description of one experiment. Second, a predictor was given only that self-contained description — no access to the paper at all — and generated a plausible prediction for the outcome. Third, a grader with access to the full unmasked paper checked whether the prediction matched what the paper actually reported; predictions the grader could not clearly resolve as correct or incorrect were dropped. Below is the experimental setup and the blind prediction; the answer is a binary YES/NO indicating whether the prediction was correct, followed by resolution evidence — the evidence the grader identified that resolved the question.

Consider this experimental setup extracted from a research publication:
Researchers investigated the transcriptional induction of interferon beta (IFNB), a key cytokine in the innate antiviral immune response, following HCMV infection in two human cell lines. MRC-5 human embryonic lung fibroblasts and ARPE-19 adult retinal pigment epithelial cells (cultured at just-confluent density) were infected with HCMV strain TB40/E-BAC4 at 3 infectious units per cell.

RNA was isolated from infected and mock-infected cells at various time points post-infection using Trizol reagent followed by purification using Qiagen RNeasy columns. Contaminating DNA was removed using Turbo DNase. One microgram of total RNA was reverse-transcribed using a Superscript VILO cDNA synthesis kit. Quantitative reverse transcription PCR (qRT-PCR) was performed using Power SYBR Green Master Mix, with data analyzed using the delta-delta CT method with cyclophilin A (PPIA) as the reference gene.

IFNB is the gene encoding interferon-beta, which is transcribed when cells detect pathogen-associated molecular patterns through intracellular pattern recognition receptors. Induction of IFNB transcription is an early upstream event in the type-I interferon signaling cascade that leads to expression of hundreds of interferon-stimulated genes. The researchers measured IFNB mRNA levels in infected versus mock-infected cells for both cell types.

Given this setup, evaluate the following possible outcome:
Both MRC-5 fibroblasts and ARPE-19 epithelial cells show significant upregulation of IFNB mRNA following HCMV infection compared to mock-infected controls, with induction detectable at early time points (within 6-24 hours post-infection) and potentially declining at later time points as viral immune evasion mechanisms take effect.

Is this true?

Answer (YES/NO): NO